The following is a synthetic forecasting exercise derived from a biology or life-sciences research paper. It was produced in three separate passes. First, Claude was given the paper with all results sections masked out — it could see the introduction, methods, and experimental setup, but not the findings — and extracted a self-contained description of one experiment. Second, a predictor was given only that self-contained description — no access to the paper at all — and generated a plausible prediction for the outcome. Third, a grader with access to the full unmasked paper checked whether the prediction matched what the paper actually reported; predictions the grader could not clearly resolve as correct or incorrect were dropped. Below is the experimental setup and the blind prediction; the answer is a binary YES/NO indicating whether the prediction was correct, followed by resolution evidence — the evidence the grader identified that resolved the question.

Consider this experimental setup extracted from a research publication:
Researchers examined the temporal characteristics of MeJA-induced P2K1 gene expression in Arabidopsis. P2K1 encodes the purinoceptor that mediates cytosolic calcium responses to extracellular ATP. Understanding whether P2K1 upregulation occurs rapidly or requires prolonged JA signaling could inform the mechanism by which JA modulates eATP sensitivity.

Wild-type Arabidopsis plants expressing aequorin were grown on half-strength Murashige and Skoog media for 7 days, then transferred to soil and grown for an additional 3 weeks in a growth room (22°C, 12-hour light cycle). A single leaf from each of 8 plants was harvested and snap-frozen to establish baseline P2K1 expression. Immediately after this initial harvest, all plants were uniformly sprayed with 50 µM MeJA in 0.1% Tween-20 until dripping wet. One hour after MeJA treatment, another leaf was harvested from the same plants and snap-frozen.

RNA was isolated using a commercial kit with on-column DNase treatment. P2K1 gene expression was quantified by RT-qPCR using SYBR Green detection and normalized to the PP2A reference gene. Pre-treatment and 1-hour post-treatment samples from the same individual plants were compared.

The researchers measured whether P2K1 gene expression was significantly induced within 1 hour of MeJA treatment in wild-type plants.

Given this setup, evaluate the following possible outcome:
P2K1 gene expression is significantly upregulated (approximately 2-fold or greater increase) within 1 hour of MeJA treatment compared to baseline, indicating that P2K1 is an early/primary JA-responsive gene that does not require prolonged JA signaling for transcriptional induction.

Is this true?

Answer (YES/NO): YES